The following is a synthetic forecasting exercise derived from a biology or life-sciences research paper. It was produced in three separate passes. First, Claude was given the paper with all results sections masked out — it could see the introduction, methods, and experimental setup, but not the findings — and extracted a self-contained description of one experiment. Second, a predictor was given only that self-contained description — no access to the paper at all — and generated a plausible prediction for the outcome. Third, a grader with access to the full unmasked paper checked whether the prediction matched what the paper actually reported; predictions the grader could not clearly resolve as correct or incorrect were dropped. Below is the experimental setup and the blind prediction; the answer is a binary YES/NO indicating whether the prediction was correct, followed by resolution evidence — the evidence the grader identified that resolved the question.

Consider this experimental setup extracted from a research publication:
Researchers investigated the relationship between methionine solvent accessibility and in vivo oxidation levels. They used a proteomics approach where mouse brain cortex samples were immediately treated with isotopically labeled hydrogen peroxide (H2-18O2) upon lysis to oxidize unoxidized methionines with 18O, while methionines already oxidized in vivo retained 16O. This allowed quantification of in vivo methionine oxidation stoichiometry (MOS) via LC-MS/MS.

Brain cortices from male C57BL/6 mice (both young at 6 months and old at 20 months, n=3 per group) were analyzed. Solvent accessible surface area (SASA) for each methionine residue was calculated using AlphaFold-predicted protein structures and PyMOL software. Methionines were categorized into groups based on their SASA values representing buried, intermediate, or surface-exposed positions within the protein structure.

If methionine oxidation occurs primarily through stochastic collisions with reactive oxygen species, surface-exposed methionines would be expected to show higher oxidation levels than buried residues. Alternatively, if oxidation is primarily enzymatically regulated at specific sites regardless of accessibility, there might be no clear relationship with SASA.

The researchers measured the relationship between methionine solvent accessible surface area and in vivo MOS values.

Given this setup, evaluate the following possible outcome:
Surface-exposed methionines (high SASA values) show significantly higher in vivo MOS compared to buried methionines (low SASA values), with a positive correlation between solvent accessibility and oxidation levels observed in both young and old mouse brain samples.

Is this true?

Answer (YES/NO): NO